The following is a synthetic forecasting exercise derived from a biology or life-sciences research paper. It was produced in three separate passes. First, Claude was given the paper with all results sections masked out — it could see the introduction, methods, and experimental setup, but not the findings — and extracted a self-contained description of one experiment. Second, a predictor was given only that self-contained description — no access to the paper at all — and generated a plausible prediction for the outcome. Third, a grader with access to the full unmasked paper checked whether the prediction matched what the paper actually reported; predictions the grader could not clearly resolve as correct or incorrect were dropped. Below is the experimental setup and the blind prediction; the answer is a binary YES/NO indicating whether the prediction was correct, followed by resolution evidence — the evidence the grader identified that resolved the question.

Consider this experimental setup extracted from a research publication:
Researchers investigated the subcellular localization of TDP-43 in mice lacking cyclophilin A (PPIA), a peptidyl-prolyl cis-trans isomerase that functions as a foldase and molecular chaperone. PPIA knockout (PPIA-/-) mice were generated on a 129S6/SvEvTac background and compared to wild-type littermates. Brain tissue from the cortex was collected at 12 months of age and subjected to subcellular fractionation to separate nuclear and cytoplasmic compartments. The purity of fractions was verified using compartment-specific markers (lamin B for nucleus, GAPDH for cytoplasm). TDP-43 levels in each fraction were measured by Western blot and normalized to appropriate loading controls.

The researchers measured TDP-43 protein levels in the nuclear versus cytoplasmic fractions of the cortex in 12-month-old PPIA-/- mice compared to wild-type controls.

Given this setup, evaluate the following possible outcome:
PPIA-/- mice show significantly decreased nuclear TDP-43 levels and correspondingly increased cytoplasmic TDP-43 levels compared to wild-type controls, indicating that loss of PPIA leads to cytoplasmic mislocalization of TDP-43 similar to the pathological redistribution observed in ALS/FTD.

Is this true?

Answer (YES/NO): YES